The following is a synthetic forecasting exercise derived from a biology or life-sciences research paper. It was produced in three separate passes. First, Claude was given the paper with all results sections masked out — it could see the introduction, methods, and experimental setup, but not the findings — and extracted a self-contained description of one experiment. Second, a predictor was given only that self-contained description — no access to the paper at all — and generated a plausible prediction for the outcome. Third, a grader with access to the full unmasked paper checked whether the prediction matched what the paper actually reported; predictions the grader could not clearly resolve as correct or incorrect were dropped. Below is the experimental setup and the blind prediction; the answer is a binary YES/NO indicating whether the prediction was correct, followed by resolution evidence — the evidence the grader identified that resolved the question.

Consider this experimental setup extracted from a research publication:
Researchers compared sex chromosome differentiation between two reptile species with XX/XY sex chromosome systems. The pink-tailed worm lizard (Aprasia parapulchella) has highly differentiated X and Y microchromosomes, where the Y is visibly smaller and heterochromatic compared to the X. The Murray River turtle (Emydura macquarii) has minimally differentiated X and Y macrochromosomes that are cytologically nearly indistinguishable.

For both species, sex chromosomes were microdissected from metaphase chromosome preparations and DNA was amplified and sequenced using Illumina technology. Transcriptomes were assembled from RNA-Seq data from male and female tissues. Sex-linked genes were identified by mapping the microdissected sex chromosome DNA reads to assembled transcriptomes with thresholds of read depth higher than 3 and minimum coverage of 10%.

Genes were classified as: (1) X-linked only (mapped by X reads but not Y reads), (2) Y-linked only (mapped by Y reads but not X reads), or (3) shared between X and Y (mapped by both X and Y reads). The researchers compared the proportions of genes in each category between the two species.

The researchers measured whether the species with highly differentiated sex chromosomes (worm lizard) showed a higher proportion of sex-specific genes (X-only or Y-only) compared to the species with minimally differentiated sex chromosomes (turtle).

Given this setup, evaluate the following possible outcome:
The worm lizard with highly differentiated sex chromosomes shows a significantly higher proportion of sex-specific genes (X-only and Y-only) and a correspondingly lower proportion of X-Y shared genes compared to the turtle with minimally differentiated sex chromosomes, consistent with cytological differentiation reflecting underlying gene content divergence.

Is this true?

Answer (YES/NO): YES